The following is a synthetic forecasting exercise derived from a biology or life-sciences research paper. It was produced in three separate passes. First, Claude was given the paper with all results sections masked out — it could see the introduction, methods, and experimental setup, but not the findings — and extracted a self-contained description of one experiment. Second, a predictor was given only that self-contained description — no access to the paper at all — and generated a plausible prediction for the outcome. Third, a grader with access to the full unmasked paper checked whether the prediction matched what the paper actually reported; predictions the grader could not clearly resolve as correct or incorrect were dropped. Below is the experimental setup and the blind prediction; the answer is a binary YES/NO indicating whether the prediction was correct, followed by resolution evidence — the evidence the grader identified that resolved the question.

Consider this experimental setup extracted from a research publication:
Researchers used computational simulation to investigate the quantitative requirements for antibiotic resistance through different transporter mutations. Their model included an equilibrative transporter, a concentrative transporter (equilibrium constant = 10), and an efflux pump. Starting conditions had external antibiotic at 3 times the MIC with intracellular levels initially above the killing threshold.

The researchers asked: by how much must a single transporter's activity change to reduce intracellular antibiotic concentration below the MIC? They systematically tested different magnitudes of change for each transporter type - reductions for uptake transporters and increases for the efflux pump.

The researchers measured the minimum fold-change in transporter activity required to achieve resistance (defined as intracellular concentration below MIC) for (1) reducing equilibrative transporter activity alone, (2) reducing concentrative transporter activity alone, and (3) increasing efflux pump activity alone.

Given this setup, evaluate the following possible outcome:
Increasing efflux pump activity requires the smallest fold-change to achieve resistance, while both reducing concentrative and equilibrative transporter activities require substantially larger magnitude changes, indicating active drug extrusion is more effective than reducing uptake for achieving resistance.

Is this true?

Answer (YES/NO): YES